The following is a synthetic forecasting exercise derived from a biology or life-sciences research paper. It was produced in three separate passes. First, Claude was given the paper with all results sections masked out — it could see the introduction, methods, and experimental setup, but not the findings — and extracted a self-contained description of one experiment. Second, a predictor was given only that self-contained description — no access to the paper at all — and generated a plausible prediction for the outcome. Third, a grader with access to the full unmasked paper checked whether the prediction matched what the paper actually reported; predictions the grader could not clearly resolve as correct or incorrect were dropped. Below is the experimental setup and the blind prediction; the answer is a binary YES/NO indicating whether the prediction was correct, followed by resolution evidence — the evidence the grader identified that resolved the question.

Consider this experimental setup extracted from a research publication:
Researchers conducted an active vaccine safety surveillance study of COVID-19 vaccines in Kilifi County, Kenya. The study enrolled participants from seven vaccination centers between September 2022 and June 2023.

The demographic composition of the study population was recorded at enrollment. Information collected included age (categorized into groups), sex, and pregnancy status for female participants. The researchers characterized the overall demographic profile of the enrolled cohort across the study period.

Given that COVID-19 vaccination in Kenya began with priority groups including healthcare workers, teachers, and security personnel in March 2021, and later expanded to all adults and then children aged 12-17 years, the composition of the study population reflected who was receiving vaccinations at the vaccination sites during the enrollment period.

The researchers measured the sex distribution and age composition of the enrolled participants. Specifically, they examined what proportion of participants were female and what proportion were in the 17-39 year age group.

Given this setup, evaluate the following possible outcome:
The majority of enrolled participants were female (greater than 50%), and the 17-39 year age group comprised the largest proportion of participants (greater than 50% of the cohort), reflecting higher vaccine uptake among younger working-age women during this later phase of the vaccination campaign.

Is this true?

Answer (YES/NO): YES